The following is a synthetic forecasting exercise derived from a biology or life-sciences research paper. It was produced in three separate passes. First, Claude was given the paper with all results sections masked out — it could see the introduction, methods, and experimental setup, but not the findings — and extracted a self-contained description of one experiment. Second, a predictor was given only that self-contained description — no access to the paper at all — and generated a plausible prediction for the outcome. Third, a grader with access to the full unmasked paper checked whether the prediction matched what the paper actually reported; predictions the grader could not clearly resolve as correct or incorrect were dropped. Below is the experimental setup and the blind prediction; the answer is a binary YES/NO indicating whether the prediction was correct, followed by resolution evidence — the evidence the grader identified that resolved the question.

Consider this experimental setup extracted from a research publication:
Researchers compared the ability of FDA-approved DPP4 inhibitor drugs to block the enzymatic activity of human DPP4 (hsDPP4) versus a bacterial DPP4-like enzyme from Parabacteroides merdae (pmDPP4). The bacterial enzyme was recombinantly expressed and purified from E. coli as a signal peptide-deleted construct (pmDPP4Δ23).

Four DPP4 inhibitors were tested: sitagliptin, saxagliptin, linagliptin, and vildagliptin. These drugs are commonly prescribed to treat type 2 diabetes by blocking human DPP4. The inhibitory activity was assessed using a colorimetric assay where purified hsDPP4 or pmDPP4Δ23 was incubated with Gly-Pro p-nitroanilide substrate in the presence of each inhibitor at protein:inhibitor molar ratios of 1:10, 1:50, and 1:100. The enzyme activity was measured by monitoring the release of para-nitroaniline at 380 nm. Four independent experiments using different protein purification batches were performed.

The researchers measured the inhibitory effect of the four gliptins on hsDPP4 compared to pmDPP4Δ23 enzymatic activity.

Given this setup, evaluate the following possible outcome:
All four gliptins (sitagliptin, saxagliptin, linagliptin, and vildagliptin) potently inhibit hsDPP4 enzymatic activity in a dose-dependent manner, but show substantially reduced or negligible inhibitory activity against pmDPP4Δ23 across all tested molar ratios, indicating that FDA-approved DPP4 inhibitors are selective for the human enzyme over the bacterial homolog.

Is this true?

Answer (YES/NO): YES